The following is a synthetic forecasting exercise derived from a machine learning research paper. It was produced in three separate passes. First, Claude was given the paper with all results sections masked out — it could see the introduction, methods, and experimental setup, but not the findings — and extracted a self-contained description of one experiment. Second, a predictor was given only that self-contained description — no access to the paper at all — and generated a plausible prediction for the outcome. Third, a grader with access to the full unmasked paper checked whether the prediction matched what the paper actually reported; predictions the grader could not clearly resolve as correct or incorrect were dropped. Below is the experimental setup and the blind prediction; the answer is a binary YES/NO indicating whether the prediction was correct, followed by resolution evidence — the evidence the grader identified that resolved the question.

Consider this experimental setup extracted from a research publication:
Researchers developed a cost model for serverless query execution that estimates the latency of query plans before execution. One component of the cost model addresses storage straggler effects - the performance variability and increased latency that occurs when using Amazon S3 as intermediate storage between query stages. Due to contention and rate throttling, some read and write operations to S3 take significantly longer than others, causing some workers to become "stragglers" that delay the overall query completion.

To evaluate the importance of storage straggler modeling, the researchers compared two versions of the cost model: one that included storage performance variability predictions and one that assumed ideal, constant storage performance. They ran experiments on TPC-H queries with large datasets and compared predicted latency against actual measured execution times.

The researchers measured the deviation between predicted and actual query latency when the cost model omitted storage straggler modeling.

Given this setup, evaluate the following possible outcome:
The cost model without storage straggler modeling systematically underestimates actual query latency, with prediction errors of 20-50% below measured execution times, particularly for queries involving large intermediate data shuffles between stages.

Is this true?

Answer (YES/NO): NO